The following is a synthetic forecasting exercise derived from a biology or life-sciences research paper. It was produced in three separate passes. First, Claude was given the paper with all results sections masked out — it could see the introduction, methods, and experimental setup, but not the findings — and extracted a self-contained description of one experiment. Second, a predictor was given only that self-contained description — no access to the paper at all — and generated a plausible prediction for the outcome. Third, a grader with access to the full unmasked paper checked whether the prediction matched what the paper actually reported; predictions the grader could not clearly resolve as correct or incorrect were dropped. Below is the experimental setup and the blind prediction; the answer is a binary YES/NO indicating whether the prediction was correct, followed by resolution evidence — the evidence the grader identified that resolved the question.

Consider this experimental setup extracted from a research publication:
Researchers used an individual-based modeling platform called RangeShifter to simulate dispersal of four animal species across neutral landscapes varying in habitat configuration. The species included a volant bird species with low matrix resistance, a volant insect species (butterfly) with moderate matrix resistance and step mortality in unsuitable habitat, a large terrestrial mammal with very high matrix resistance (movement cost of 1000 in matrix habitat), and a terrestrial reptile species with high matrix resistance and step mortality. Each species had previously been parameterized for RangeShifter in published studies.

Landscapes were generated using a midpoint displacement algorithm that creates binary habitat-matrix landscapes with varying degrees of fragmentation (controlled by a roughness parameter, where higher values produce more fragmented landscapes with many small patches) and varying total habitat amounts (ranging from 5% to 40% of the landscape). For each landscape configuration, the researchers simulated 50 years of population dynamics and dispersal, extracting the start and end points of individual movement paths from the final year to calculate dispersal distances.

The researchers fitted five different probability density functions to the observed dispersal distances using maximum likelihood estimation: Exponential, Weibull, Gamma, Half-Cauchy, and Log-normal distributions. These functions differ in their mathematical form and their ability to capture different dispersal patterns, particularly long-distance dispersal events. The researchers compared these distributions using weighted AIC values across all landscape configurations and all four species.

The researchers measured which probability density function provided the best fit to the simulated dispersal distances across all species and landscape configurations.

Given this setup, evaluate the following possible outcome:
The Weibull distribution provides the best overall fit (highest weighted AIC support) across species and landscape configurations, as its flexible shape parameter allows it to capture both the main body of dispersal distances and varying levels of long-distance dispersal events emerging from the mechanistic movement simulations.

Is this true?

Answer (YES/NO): NO